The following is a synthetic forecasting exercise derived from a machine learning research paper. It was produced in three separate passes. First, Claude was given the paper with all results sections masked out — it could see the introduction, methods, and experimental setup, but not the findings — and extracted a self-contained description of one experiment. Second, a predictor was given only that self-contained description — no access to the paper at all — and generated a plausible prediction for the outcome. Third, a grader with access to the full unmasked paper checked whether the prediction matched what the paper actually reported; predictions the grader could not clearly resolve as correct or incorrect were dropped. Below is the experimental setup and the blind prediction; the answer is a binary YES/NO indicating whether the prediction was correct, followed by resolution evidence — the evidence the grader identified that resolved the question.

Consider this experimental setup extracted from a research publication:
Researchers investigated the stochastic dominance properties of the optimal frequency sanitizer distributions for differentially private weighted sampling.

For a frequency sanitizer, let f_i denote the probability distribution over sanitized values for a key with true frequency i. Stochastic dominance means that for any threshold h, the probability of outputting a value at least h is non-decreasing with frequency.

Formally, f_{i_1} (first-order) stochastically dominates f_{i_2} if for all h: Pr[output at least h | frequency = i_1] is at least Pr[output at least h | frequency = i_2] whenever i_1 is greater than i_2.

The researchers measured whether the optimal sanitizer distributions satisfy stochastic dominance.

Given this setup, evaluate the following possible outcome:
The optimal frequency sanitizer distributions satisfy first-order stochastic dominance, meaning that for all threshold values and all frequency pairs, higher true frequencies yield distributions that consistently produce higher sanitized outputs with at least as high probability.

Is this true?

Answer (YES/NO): YES